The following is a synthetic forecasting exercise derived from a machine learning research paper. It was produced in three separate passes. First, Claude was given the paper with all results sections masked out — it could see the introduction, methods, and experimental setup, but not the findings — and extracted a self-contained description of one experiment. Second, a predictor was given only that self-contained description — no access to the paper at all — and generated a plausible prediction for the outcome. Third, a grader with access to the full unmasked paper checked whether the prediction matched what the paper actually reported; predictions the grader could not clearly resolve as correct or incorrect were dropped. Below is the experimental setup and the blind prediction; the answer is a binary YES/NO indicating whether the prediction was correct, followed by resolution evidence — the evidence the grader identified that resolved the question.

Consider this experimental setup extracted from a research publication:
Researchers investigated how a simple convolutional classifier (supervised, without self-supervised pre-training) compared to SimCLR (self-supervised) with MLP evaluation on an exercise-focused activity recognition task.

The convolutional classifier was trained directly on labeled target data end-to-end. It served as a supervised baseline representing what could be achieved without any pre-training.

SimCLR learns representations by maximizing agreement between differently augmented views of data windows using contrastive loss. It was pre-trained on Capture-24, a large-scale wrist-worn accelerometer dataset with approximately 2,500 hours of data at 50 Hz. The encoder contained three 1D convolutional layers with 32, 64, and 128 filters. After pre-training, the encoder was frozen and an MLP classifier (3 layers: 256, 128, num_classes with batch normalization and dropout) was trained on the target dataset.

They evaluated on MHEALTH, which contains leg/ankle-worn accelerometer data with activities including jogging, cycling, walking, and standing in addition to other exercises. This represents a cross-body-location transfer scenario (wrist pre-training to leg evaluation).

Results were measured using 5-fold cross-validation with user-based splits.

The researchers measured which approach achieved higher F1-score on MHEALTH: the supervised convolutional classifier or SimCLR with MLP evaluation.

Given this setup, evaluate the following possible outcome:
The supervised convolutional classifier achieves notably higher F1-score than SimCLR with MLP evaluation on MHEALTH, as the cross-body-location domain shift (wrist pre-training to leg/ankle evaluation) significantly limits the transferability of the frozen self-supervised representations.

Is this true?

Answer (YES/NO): YES